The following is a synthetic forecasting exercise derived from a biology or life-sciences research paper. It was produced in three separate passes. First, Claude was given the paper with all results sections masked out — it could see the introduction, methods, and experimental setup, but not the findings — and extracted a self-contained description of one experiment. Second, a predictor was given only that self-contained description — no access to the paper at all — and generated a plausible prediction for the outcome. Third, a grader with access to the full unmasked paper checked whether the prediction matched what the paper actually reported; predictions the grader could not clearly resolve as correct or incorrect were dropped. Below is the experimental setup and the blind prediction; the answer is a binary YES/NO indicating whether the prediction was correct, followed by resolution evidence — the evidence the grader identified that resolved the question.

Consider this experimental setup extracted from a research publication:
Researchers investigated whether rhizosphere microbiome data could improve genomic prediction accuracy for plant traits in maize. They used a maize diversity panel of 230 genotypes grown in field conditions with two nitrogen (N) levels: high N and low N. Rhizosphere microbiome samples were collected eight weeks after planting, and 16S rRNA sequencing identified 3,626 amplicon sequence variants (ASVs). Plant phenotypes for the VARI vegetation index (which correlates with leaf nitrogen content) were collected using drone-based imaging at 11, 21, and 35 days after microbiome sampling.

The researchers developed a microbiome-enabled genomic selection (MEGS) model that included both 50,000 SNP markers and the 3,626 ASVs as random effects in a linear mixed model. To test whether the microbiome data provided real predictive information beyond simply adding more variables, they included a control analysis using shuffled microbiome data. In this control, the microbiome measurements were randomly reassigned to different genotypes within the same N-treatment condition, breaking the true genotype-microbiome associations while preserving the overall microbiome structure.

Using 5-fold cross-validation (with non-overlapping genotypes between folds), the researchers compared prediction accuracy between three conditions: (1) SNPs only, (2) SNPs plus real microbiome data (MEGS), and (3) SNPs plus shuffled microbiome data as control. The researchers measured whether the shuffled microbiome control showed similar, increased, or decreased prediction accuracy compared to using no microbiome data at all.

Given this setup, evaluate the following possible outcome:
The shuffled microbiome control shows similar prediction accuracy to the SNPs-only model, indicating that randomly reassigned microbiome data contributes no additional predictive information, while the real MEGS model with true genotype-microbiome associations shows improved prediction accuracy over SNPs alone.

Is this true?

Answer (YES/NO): YES